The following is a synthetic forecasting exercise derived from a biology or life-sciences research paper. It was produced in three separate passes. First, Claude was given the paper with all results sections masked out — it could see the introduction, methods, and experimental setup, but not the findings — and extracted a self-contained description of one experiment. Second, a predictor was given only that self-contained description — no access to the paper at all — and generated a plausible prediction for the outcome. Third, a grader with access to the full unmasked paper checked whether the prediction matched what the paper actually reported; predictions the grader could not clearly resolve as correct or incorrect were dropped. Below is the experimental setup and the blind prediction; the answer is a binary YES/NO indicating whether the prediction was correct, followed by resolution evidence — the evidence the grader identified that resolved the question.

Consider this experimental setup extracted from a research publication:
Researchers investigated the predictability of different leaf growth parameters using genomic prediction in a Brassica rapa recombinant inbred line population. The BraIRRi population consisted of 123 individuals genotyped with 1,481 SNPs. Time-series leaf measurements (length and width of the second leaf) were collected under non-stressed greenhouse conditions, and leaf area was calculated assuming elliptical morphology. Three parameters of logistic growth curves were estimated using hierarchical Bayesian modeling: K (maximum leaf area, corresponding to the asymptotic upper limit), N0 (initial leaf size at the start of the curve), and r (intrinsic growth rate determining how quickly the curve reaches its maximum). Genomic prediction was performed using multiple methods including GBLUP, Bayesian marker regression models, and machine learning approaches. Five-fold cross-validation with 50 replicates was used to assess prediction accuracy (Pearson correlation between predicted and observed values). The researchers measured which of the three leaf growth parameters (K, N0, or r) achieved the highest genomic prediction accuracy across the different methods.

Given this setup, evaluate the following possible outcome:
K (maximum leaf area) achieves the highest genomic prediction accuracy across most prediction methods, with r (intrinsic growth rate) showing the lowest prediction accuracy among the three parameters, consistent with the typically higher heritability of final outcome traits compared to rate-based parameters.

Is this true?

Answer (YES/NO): YES